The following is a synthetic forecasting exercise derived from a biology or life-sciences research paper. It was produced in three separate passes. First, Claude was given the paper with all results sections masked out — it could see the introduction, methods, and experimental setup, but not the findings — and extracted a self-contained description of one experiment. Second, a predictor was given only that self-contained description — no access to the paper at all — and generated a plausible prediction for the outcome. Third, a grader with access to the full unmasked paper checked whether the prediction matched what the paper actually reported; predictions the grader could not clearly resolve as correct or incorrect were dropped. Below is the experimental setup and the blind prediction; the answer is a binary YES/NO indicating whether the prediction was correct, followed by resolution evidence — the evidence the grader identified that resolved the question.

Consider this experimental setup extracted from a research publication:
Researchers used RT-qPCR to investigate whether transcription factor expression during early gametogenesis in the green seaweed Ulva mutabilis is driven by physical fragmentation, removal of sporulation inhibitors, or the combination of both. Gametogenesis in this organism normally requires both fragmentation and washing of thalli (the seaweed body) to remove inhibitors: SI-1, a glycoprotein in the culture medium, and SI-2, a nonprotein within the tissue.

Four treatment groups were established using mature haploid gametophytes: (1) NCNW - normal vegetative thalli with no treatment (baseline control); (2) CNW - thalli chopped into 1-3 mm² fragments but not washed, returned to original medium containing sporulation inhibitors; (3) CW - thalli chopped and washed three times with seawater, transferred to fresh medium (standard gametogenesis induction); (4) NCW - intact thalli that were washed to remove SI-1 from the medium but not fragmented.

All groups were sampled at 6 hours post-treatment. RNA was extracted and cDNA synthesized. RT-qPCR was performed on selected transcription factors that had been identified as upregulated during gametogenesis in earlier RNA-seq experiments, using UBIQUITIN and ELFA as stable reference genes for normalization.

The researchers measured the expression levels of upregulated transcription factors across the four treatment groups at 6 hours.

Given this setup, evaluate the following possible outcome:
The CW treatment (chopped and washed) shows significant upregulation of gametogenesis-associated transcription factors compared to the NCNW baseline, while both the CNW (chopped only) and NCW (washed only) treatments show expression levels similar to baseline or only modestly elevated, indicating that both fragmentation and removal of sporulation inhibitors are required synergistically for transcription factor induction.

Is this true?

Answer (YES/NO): NO